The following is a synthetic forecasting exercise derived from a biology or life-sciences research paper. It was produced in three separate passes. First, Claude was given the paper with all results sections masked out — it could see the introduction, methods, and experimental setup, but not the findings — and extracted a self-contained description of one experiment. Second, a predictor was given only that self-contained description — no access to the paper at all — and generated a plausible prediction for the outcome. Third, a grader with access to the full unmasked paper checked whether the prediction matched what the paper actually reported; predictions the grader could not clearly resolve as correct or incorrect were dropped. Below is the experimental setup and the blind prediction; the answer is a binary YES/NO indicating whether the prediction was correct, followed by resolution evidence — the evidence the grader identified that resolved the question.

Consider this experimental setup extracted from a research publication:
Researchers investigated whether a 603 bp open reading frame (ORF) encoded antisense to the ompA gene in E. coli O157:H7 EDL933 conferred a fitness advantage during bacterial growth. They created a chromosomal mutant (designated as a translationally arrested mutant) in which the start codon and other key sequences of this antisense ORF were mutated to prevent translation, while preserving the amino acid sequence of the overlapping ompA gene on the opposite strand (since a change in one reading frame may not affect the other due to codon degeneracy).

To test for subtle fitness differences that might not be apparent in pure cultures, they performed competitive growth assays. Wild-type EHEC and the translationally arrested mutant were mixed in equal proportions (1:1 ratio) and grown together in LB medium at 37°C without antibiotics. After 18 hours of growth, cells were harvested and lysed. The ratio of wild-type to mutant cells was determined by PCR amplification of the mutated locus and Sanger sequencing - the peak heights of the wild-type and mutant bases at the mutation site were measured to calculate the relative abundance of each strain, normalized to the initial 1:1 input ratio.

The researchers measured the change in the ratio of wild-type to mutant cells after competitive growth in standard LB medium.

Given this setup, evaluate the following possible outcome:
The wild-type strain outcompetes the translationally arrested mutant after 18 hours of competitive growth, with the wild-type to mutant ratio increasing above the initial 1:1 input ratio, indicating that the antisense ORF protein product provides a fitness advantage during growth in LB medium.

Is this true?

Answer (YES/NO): NO